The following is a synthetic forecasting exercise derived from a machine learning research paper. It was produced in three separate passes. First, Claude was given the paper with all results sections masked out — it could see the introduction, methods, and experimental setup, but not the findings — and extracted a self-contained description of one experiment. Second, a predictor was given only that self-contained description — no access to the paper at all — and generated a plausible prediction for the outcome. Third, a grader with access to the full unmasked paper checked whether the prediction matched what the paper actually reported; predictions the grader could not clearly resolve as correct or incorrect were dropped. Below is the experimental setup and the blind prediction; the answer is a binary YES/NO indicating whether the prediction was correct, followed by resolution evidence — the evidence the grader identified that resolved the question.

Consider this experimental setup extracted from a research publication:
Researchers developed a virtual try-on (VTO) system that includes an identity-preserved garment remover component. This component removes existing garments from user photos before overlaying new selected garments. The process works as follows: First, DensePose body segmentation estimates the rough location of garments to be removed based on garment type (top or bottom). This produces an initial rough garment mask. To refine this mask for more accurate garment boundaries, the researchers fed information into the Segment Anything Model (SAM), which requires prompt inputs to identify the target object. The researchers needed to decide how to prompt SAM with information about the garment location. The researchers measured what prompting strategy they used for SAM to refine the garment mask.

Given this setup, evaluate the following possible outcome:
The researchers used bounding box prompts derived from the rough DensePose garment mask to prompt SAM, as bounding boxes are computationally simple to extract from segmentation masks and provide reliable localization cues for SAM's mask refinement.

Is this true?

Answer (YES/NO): NO